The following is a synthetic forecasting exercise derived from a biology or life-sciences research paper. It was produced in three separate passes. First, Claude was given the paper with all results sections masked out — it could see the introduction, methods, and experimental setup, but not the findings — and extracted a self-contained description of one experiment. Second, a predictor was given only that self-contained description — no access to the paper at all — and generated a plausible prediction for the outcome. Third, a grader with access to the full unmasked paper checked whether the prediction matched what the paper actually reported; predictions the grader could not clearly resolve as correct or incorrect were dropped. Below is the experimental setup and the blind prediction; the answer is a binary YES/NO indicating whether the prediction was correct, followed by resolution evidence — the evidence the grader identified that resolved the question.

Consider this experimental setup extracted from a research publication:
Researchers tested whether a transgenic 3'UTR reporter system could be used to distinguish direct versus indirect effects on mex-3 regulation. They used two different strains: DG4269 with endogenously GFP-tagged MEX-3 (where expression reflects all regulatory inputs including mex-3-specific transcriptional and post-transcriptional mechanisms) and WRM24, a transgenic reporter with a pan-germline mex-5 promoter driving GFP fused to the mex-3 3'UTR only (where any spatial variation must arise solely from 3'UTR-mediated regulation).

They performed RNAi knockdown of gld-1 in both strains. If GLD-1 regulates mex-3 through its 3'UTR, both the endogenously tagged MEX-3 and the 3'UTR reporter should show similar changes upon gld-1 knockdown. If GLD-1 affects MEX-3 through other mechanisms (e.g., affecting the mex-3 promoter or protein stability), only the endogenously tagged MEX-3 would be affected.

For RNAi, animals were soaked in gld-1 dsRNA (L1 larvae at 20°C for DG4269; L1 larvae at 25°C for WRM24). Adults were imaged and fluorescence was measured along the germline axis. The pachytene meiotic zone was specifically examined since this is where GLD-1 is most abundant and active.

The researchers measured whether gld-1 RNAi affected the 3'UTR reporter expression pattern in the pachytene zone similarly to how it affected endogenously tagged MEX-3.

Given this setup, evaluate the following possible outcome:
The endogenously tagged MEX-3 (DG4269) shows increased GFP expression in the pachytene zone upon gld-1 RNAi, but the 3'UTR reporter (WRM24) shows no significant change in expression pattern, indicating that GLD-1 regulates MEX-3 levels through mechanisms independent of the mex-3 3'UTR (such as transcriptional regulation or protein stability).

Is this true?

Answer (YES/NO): NO